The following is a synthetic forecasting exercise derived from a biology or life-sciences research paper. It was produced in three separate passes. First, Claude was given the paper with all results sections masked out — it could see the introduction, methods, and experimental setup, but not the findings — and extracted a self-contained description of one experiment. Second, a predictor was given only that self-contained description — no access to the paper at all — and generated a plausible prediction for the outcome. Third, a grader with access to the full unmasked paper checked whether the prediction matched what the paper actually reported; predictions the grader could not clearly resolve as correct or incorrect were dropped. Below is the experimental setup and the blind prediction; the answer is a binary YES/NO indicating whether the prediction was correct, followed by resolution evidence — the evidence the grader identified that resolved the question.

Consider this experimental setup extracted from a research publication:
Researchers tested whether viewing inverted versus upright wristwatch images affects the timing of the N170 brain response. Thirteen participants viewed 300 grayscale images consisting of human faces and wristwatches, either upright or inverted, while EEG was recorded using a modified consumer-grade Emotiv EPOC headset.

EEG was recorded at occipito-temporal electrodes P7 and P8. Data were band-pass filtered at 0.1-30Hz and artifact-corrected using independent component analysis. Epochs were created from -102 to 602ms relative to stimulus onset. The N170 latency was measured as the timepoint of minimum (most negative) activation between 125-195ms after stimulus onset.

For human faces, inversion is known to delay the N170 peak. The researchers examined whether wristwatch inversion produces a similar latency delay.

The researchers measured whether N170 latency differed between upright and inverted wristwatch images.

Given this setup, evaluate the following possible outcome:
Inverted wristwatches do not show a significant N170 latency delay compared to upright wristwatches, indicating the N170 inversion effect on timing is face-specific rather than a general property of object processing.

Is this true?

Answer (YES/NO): YES